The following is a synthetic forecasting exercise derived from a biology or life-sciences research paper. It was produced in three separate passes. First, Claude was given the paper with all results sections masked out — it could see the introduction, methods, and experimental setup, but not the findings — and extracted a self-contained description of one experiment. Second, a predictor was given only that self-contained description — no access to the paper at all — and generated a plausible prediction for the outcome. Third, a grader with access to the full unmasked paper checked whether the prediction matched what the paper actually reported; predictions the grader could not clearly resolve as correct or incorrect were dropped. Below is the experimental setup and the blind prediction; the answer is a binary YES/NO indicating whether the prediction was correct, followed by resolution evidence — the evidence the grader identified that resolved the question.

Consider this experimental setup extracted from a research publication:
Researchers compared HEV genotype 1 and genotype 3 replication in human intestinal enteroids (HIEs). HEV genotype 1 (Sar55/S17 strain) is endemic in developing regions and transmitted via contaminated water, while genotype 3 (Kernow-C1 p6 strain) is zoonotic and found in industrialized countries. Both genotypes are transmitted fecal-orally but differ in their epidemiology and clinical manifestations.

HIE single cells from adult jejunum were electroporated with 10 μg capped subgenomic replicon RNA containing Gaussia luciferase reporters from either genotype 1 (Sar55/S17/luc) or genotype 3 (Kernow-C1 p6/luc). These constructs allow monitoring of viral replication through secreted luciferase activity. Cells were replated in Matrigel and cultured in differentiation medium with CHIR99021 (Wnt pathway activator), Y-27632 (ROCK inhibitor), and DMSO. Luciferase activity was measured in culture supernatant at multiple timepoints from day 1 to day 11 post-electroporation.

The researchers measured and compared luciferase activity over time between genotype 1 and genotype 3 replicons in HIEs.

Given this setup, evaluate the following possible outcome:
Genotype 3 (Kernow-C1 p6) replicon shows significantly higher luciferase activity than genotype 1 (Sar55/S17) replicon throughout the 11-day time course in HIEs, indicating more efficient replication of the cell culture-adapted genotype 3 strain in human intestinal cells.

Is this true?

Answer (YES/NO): YES